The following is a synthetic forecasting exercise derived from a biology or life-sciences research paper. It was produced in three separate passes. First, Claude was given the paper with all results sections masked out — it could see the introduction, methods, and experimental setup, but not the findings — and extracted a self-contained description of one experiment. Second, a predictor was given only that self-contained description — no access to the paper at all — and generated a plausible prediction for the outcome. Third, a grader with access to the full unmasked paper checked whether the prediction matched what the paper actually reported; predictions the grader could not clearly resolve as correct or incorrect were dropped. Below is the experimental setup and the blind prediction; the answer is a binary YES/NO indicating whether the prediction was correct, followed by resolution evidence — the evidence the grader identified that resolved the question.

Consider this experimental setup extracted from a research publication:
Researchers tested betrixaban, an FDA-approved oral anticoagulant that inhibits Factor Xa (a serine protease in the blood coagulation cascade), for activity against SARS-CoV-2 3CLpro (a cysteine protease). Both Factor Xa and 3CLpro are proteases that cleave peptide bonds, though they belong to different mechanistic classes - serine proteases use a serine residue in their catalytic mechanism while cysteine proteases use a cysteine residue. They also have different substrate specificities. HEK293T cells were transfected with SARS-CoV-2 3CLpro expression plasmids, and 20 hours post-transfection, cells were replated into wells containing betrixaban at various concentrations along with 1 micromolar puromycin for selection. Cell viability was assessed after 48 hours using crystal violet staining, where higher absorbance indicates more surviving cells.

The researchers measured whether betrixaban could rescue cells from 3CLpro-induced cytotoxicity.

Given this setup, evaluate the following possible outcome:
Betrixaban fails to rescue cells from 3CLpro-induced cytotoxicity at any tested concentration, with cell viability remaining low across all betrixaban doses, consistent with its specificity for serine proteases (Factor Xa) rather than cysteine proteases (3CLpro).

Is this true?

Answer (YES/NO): YES